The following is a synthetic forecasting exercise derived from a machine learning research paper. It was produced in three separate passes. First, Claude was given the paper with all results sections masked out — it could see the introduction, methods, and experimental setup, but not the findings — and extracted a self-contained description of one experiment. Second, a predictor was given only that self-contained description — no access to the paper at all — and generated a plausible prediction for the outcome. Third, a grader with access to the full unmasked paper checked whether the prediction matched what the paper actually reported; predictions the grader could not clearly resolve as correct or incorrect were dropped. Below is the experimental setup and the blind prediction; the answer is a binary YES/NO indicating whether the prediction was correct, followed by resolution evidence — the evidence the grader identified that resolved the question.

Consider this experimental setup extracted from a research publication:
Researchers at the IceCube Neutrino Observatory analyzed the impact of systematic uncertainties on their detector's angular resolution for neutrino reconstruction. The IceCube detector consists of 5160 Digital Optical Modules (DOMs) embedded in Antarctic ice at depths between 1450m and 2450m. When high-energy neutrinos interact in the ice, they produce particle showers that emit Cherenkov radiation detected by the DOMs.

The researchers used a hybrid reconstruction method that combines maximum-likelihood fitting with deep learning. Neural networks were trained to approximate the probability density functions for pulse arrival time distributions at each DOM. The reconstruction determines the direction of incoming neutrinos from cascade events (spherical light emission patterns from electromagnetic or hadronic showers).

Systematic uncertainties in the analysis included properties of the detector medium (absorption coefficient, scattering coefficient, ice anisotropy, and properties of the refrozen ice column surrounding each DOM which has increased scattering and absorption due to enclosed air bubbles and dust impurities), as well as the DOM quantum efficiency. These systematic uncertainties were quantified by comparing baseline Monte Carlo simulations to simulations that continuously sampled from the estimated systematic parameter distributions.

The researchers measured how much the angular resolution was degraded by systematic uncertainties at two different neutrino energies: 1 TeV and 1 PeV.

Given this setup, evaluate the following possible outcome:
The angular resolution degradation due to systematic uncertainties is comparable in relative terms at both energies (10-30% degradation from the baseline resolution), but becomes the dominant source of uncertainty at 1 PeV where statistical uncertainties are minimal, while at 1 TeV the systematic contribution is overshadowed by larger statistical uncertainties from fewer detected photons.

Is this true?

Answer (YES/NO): NO